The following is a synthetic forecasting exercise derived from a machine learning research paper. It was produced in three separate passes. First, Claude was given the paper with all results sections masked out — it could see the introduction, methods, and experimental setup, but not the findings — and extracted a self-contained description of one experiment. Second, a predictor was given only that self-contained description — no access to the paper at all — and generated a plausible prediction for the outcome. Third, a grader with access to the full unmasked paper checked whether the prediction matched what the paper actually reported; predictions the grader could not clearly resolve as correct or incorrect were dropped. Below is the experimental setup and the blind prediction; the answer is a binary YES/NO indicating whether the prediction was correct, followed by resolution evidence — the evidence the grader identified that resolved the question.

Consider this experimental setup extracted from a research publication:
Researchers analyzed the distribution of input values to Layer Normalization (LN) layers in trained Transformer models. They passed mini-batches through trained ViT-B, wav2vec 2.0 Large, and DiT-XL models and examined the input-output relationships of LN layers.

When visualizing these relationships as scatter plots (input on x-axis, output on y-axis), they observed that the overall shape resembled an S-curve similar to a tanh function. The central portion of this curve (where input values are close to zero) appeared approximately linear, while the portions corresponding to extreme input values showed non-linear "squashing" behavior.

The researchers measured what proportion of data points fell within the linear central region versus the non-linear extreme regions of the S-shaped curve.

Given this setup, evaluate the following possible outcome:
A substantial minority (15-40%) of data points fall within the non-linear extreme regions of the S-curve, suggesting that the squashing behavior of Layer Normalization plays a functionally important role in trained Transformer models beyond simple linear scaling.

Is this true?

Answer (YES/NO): NO